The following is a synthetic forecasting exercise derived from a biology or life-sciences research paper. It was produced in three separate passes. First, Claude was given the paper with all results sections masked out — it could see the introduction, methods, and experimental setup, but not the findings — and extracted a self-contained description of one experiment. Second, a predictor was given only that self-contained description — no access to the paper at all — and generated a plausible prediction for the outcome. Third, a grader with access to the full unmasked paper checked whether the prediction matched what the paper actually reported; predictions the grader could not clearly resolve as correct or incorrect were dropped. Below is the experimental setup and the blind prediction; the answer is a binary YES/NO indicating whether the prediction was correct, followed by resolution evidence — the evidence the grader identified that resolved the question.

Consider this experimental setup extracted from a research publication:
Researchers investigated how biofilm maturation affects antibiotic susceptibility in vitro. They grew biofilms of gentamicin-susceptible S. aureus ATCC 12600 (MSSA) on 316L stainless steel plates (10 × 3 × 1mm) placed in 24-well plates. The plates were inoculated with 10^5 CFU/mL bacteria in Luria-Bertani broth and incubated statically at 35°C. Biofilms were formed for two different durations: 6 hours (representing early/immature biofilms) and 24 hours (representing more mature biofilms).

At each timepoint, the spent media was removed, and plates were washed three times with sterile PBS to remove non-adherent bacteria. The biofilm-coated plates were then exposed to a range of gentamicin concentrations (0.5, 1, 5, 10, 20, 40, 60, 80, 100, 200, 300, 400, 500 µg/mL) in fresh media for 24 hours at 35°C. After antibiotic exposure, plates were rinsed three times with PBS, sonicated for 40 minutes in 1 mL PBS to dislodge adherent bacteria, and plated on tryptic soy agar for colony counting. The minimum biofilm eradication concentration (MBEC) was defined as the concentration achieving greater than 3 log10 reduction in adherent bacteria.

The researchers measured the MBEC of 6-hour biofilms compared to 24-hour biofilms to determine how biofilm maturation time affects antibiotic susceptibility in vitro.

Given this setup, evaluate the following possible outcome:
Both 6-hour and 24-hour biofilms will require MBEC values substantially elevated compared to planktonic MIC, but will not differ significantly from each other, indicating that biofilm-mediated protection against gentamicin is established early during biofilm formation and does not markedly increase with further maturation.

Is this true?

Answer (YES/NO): NO